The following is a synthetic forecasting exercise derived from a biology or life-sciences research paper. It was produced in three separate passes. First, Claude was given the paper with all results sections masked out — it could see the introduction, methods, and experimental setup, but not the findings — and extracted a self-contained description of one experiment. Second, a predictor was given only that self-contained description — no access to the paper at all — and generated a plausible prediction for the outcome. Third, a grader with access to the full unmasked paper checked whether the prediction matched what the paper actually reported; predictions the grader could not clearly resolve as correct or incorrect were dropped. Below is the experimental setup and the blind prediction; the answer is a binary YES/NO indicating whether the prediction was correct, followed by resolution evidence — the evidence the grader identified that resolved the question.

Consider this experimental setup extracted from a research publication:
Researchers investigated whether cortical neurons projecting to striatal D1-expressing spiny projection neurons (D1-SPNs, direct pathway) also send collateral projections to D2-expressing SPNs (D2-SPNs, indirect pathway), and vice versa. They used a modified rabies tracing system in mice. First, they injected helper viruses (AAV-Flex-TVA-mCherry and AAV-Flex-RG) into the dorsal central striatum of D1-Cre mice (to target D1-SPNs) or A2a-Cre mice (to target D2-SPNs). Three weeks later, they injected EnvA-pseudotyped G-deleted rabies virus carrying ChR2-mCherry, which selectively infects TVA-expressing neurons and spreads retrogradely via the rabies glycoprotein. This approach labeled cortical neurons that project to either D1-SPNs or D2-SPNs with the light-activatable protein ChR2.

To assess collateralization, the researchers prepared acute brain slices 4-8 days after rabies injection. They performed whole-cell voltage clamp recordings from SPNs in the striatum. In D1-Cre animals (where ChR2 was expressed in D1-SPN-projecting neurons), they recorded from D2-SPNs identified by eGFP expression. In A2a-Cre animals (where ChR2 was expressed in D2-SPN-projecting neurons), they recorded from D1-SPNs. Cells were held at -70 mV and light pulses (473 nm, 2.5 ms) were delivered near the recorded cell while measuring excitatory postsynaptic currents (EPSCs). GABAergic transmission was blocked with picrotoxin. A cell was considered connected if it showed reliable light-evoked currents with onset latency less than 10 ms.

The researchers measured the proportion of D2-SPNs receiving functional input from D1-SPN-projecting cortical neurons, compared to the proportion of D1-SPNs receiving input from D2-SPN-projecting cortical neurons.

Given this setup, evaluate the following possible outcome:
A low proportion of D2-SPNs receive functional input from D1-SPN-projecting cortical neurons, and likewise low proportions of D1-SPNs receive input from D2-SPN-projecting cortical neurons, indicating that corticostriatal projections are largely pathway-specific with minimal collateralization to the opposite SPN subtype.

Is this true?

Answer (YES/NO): NO